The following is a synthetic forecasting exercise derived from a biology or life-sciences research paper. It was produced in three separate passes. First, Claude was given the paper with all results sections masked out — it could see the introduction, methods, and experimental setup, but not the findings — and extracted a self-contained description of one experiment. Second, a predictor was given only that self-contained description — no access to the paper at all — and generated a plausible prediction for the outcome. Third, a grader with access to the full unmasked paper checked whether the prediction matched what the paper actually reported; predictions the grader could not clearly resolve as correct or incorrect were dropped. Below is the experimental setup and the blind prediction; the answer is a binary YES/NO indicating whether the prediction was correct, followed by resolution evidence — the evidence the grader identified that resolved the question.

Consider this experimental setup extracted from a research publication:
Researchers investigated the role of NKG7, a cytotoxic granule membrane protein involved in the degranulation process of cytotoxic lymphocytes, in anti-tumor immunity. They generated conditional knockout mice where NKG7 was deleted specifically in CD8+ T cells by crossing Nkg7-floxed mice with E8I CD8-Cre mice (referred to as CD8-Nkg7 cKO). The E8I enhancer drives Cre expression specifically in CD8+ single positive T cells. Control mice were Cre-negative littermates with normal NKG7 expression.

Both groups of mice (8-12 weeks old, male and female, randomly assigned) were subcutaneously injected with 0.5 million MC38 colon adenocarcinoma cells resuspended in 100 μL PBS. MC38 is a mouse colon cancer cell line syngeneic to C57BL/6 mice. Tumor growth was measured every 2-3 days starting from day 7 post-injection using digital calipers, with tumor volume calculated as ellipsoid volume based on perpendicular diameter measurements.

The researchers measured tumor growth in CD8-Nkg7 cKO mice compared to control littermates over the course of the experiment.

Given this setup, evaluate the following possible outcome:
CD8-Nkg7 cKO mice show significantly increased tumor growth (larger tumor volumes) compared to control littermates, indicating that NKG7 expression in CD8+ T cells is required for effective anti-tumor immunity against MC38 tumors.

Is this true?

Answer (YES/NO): NO